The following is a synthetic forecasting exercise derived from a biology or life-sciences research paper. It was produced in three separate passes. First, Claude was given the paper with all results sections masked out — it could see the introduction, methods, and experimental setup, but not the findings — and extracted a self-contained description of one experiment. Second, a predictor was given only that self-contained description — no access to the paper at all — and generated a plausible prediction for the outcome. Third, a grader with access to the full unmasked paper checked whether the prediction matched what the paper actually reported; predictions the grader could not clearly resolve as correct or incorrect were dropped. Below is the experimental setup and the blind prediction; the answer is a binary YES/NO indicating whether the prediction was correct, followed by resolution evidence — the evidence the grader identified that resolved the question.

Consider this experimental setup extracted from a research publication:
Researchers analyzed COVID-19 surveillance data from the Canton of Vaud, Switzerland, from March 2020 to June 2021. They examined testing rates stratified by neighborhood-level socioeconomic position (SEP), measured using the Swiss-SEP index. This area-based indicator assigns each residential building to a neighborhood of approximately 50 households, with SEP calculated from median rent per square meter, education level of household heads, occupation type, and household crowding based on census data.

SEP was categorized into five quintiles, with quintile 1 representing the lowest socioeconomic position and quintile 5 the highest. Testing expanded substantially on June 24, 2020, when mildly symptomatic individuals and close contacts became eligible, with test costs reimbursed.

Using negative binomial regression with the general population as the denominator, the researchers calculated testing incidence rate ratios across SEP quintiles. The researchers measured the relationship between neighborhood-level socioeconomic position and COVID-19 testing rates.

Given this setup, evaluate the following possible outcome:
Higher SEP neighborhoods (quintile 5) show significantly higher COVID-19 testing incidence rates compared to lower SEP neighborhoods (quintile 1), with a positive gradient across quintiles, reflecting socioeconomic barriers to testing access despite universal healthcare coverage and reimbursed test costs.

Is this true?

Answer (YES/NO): YES